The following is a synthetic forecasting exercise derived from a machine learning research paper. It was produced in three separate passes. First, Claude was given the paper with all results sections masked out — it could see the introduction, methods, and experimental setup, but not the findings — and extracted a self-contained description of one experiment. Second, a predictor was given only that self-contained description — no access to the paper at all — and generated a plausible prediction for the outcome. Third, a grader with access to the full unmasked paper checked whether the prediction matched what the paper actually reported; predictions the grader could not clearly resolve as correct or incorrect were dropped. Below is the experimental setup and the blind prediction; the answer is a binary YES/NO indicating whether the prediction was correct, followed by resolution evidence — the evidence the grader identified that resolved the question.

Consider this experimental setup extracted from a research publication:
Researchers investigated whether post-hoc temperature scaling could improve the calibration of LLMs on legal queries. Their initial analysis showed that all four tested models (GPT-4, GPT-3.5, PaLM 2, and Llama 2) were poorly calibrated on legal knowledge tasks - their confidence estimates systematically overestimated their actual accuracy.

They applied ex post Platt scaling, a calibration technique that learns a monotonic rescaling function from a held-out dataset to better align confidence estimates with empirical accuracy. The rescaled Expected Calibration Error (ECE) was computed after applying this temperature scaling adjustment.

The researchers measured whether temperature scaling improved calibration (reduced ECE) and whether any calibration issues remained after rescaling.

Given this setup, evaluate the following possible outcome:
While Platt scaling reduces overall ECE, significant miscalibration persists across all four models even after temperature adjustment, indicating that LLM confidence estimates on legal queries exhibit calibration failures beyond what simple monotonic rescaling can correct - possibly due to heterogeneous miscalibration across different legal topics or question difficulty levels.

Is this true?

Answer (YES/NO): YES